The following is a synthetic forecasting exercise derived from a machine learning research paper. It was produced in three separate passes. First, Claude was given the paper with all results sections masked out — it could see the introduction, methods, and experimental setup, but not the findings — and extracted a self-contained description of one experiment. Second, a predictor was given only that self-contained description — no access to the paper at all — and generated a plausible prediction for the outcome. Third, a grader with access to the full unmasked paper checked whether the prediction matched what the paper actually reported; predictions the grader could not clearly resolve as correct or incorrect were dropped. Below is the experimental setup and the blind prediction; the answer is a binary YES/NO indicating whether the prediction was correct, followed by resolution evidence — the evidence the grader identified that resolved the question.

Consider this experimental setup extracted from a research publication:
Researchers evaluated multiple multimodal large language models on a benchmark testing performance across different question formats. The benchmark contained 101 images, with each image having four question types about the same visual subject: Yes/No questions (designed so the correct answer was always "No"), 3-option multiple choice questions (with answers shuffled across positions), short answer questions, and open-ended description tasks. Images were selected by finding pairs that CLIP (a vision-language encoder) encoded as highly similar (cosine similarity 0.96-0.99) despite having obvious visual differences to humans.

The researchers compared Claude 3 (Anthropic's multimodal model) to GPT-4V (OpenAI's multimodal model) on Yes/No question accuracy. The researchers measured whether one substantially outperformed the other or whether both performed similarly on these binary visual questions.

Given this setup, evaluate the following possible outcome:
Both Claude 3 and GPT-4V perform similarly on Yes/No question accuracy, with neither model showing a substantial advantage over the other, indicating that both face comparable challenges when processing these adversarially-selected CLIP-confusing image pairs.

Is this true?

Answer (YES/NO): NO